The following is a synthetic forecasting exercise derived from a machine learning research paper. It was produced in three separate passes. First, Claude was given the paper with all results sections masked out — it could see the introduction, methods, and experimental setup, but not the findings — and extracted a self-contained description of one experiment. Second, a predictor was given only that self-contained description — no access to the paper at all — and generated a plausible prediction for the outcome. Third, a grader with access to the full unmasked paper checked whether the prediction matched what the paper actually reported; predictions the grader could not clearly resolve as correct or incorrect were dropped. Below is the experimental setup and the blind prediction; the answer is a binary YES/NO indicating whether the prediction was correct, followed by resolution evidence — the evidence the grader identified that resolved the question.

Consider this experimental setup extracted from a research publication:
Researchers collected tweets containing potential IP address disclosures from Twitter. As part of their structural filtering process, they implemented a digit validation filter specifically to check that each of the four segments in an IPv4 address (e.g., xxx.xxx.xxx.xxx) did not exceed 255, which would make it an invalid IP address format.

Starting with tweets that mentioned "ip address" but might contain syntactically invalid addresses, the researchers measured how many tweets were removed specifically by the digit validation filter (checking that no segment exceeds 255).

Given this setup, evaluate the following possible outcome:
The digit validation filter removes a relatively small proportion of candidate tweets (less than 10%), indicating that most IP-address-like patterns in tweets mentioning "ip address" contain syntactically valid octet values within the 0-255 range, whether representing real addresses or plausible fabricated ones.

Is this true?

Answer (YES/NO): YES